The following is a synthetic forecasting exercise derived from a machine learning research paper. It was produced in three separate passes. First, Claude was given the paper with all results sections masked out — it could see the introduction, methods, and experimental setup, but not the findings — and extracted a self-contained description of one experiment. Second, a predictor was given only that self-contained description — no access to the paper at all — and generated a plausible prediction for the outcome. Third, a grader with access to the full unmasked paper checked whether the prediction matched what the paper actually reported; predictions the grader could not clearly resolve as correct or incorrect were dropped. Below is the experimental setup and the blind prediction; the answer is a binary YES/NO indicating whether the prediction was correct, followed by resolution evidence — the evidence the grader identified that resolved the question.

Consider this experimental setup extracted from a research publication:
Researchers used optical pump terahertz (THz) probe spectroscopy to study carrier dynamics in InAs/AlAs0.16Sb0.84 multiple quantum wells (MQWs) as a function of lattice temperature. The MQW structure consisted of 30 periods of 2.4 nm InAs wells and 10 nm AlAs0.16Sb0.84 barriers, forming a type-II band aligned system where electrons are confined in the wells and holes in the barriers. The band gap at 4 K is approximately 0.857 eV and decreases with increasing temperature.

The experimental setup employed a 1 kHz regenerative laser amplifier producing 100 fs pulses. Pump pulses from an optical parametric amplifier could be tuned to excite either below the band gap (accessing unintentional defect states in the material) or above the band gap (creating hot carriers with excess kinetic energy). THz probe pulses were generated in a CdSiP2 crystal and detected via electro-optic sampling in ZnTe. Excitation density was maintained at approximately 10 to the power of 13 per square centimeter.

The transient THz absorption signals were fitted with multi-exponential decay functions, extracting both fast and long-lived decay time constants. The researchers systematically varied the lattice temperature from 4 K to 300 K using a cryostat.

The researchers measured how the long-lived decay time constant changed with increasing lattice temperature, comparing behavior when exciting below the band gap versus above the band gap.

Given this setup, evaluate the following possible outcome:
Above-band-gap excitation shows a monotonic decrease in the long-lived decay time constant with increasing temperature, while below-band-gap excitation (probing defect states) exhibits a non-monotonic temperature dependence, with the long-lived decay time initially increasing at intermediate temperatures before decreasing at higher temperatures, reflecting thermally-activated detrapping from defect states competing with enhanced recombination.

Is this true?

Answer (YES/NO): NO